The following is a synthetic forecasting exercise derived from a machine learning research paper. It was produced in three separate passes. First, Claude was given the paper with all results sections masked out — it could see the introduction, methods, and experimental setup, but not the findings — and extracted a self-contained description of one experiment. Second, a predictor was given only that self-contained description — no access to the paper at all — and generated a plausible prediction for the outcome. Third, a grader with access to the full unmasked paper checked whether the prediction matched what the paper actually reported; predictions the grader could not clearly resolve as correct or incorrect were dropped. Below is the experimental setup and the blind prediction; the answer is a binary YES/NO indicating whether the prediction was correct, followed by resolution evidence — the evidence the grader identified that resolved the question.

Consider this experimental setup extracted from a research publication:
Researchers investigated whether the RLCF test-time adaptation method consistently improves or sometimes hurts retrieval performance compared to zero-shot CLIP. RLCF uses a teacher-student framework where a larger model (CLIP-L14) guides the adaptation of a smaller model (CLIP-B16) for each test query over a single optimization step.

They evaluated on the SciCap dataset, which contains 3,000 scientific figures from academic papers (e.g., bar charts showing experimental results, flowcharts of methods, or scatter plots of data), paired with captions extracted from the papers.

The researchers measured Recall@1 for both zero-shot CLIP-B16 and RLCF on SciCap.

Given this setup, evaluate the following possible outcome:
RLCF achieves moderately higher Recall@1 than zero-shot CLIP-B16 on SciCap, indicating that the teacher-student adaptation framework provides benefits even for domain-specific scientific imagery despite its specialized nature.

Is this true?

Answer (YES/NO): YES